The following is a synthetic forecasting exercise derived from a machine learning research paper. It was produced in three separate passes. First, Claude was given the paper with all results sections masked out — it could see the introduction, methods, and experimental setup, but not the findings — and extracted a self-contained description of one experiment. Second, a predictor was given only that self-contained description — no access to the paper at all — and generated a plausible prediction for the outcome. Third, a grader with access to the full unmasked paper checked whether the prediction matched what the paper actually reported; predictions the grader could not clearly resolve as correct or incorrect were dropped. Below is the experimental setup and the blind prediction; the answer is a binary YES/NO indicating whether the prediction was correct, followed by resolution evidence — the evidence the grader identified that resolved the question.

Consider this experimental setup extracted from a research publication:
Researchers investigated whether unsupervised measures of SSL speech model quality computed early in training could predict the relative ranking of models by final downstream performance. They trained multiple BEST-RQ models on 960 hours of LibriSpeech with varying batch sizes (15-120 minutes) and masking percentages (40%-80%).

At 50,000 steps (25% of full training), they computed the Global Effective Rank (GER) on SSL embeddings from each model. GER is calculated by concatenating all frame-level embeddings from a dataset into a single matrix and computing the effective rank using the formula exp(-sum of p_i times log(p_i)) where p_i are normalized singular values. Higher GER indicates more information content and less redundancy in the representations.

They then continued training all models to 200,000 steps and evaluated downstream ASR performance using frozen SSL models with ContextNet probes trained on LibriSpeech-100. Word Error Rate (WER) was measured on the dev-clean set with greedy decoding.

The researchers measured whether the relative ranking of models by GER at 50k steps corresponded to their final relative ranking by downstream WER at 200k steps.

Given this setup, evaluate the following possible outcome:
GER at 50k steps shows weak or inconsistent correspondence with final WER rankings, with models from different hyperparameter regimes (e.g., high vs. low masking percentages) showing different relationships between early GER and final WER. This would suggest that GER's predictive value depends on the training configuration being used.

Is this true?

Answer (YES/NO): NO